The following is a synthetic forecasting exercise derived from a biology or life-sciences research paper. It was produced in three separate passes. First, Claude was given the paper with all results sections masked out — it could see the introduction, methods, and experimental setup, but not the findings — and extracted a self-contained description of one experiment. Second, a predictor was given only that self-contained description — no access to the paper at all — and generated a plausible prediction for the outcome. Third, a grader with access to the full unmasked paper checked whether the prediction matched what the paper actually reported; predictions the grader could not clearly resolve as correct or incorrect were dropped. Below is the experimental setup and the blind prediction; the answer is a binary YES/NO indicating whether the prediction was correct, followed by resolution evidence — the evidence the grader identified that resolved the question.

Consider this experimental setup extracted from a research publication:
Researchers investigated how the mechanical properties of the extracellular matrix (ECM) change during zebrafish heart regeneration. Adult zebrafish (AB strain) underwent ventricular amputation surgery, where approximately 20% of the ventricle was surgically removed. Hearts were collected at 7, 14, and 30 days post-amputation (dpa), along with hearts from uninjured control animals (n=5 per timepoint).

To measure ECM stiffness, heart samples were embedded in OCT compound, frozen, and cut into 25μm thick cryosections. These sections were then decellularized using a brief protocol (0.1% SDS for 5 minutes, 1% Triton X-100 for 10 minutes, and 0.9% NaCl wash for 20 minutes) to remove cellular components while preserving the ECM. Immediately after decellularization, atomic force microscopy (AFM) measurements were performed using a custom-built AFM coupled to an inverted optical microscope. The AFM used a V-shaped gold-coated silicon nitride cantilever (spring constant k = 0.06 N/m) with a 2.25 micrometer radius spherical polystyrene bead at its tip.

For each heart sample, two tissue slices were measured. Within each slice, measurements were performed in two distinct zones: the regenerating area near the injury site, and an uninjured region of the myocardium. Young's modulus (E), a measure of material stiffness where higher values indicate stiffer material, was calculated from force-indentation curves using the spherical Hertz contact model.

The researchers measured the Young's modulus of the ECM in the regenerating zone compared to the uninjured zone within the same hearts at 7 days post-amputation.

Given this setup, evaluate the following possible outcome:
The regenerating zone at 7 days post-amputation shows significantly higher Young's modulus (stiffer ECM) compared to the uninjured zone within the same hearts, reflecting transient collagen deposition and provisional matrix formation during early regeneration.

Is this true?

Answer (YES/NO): NO